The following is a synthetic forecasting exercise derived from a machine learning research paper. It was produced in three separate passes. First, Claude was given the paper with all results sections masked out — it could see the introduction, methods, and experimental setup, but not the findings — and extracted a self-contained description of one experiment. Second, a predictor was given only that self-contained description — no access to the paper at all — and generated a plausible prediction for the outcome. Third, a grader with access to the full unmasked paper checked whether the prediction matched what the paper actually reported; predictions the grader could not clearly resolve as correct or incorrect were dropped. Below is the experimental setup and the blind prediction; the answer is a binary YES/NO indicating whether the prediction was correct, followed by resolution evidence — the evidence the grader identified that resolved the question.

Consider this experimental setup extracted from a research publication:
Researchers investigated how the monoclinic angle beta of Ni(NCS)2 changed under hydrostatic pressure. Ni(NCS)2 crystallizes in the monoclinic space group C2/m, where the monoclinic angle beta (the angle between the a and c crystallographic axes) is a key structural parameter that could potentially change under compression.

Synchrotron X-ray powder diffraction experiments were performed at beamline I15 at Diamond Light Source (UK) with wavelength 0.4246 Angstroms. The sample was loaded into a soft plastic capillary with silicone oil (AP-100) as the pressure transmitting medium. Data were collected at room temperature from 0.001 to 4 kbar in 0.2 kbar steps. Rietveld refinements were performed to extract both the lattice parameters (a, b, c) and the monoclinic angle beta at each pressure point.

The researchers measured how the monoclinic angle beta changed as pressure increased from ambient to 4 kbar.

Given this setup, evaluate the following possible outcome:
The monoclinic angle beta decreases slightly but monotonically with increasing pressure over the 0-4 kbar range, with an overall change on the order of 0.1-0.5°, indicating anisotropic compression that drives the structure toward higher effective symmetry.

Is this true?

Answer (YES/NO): NO